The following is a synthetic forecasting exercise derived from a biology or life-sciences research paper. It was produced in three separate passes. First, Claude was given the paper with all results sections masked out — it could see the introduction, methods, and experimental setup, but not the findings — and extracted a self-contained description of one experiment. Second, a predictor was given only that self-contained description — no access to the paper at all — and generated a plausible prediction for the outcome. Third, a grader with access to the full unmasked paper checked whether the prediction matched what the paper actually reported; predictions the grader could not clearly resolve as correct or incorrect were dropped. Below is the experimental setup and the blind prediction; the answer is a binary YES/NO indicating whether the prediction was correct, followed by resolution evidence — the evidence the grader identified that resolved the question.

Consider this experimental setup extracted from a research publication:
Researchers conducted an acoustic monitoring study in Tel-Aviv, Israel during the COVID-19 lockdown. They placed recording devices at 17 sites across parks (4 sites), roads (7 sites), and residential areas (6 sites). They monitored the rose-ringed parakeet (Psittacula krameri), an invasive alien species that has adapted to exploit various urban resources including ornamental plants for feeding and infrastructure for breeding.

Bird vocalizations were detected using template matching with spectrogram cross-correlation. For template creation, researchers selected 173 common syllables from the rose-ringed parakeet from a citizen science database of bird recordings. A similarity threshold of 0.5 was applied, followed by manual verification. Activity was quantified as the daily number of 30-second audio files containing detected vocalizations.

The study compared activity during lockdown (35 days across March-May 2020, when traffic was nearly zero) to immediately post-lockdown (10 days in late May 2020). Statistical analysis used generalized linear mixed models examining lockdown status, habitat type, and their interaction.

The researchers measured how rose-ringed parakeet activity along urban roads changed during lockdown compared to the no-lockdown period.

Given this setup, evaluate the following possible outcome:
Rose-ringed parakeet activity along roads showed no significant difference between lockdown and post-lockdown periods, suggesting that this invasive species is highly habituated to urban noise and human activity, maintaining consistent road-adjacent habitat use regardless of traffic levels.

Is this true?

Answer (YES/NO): YES